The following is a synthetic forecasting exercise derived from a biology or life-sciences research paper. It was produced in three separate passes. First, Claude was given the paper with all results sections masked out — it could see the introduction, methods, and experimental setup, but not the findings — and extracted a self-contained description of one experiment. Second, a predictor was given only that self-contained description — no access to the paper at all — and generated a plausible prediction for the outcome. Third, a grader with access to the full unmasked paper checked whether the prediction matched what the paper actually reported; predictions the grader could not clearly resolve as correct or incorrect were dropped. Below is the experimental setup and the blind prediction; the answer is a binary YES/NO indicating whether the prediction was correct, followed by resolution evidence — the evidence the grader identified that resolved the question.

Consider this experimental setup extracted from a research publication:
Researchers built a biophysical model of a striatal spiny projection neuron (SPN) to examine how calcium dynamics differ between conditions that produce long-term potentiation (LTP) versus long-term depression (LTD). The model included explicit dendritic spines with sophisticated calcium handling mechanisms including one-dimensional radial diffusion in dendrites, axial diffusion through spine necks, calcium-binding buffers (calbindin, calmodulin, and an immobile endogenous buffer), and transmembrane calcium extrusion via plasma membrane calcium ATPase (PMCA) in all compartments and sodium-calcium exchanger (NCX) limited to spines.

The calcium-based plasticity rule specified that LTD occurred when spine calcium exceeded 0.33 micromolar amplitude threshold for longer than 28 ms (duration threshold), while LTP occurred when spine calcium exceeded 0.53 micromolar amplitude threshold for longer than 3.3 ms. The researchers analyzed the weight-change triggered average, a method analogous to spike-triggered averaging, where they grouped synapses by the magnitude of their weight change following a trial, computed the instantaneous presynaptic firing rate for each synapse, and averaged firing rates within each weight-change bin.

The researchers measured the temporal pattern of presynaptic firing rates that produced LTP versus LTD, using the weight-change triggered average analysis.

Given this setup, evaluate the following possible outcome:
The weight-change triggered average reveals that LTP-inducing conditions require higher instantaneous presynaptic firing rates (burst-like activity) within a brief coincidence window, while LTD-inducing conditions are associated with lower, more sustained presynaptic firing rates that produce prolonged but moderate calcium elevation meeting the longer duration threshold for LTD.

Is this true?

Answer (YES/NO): NO